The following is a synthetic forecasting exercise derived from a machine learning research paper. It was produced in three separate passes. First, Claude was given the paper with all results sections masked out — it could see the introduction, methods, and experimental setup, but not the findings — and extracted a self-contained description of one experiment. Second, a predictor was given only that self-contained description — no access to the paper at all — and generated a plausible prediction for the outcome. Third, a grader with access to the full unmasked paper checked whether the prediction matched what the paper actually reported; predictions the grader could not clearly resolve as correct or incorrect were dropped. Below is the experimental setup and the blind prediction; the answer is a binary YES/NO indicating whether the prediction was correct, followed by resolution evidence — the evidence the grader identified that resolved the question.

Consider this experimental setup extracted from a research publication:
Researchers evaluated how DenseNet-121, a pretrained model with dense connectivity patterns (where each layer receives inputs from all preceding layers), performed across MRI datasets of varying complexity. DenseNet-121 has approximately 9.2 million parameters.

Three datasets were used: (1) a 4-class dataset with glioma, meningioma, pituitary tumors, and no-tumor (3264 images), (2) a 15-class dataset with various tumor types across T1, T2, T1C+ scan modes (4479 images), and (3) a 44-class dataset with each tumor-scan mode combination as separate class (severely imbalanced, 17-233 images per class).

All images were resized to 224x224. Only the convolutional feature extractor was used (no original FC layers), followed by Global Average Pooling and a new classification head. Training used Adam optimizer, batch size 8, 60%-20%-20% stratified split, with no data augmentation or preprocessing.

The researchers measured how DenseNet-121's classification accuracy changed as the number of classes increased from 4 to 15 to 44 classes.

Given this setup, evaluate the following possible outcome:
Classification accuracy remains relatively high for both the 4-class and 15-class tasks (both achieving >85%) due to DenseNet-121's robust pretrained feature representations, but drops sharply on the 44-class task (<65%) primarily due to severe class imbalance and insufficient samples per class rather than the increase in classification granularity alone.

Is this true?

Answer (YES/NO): NO